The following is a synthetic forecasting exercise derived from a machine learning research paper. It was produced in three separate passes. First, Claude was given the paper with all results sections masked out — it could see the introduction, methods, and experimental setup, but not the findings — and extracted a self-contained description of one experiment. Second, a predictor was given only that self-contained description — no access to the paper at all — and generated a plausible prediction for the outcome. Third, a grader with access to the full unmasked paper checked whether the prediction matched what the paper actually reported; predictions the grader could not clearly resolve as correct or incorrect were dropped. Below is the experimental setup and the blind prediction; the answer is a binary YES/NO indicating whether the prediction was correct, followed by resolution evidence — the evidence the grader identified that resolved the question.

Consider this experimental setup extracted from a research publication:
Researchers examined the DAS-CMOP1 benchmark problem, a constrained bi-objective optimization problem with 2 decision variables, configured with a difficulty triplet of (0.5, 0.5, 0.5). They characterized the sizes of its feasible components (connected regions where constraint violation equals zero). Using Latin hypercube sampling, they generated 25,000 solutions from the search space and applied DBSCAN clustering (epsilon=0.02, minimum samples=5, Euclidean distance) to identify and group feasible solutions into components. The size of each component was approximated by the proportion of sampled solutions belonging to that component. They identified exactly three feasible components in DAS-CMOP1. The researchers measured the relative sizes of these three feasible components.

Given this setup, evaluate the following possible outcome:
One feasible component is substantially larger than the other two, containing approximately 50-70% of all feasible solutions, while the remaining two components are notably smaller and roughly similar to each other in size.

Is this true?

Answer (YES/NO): NO